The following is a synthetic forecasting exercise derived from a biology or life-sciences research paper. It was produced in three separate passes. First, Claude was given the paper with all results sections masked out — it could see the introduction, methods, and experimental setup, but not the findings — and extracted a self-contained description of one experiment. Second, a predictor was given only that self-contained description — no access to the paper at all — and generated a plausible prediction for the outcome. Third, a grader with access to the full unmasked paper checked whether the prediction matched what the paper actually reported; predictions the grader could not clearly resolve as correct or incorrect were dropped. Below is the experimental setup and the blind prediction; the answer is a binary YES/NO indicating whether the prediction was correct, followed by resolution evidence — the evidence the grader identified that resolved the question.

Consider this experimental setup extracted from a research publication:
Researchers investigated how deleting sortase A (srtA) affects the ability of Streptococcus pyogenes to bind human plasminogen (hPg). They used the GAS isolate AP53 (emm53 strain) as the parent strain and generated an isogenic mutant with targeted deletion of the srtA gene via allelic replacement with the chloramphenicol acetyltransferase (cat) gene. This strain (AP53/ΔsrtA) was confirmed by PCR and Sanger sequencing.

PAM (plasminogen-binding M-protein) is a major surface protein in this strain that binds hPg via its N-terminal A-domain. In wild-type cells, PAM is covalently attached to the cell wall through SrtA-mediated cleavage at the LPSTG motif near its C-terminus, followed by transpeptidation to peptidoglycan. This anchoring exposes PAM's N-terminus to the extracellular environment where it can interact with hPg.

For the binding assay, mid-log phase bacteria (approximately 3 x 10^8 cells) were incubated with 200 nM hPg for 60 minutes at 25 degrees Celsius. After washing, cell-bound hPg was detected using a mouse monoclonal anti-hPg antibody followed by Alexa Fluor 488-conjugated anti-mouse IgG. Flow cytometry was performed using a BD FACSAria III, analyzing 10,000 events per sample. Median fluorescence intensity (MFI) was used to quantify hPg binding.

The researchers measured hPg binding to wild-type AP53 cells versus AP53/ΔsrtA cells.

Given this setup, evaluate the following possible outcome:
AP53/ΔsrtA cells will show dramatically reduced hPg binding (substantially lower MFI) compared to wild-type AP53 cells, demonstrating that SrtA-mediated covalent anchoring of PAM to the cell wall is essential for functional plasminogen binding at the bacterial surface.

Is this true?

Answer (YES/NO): NO